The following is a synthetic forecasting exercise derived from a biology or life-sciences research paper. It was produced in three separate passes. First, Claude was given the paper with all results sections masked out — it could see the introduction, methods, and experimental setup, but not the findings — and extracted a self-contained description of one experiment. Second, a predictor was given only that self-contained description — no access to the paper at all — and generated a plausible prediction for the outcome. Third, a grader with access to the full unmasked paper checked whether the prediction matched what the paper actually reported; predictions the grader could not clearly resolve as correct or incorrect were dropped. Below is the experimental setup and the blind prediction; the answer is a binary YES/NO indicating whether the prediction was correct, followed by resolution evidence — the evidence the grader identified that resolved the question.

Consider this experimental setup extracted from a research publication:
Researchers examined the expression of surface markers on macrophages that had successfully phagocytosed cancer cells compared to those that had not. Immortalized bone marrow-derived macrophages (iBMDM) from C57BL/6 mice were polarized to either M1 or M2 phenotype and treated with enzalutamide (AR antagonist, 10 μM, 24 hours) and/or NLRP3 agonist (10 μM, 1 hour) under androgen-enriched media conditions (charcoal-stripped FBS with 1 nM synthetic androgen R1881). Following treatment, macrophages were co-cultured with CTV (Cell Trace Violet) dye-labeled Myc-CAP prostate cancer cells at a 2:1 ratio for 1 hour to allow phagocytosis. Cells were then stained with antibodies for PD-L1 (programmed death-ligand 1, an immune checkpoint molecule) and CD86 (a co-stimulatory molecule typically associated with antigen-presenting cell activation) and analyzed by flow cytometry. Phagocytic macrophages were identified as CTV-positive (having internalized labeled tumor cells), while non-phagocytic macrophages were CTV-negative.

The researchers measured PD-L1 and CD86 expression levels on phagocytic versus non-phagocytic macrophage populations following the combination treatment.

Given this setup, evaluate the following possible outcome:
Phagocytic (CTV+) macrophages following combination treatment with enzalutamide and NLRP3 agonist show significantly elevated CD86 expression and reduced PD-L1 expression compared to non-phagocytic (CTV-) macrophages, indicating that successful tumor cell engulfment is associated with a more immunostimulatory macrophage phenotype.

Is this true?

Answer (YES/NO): NO